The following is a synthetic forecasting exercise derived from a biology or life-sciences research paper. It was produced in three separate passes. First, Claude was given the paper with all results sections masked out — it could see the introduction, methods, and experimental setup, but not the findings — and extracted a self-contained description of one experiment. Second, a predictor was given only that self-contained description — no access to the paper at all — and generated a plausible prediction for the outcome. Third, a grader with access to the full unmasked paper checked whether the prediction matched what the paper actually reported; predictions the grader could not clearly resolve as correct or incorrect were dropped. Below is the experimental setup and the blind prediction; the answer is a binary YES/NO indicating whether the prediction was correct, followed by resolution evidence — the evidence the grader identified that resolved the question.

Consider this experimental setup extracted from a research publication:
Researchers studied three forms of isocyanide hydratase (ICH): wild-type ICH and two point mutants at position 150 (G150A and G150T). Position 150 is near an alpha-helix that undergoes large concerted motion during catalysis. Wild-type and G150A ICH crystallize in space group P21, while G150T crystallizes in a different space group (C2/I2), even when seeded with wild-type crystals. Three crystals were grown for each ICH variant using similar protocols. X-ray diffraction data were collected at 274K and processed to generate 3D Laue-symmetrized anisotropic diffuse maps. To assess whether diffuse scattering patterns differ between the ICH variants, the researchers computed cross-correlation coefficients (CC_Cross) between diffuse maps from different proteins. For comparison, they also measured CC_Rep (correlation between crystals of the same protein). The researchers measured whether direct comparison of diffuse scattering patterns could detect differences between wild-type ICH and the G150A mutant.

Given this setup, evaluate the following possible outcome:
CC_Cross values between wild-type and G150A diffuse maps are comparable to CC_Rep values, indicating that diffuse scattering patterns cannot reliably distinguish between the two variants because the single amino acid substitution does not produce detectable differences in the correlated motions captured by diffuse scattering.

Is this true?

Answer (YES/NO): NO